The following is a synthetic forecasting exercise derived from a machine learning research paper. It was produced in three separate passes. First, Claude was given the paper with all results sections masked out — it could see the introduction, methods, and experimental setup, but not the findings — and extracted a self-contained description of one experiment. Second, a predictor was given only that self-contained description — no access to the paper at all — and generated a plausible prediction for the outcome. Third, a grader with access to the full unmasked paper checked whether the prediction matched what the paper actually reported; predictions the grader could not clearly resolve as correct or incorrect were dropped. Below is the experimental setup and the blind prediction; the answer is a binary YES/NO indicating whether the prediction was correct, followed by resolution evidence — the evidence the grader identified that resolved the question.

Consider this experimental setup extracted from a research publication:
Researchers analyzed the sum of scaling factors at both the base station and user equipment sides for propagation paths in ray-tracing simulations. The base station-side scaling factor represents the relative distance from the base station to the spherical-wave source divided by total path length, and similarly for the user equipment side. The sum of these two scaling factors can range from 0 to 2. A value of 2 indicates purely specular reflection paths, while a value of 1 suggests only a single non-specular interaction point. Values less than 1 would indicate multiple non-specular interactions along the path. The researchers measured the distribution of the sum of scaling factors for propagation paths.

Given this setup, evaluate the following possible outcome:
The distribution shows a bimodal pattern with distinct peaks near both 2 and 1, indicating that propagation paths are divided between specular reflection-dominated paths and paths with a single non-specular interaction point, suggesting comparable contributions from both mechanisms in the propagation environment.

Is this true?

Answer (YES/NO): YES